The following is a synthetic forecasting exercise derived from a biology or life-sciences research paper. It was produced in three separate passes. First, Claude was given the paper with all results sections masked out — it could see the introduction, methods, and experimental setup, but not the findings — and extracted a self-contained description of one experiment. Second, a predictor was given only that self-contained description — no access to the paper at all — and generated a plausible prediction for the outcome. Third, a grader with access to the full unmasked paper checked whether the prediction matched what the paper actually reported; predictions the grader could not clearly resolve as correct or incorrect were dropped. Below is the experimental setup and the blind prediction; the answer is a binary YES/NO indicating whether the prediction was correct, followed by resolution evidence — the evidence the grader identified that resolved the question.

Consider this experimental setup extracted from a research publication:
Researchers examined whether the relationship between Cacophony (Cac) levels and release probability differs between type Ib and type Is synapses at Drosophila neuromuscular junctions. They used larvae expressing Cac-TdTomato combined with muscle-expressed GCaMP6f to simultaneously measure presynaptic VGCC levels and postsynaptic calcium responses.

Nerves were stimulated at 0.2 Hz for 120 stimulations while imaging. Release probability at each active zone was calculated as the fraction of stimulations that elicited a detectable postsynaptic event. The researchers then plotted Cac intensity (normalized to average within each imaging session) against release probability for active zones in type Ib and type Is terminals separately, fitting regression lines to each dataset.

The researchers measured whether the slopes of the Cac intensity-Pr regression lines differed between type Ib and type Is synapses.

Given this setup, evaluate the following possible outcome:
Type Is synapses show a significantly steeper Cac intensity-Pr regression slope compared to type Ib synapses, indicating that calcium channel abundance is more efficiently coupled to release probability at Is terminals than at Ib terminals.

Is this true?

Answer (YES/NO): YES